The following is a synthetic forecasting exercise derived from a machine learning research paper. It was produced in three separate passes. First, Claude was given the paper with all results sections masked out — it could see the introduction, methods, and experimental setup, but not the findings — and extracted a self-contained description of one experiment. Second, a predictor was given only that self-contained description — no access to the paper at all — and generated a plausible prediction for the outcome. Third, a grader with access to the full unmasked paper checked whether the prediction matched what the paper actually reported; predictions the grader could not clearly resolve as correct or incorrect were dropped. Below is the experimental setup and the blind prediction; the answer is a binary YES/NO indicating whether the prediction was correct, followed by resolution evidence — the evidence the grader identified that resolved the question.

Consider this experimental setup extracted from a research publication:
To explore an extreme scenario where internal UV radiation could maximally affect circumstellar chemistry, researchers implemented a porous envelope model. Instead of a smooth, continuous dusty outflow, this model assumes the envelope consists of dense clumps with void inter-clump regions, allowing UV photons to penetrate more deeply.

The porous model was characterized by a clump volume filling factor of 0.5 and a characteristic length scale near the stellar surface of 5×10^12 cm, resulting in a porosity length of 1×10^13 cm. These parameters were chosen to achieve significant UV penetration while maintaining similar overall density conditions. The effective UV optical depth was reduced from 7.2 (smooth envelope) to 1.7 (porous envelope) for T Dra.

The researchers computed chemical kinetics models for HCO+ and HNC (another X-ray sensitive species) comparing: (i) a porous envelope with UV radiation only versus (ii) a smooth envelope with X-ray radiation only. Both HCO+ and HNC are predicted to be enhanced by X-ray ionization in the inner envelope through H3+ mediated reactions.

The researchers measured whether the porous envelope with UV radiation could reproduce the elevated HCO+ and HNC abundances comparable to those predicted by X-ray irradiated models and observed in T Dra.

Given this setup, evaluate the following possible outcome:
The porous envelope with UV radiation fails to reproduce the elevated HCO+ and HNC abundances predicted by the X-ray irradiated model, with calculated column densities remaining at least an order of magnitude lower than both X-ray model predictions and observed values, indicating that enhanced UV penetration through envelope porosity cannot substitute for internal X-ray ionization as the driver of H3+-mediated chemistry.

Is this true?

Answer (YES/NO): YES